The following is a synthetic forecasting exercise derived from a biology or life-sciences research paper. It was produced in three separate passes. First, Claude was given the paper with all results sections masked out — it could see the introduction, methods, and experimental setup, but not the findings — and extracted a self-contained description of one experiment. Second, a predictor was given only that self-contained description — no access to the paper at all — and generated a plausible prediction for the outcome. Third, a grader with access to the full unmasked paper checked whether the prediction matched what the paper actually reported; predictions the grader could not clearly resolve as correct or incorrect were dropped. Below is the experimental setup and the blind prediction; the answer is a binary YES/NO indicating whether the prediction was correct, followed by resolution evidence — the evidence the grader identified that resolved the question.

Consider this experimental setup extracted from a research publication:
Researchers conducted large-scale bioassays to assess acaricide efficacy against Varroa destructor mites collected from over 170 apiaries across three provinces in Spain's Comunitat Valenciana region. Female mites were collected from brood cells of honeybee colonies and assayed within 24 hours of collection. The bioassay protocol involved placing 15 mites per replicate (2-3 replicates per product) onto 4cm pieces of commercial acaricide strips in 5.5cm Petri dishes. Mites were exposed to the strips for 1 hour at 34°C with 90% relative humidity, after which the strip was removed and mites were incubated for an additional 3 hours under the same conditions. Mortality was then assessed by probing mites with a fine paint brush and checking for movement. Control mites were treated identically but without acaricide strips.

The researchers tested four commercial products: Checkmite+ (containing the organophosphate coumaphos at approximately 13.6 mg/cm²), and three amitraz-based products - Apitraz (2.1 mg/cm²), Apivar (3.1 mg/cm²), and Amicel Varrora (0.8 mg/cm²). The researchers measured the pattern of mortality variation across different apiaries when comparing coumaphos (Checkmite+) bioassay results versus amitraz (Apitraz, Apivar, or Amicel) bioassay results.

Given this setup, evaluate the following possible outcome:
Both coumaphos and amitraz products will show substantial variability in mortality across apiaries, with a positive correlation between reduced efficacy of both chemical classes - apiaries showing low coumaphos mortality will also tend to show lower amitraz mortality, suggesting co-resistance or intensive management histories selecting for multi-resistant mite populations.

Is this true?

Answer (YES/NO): NO